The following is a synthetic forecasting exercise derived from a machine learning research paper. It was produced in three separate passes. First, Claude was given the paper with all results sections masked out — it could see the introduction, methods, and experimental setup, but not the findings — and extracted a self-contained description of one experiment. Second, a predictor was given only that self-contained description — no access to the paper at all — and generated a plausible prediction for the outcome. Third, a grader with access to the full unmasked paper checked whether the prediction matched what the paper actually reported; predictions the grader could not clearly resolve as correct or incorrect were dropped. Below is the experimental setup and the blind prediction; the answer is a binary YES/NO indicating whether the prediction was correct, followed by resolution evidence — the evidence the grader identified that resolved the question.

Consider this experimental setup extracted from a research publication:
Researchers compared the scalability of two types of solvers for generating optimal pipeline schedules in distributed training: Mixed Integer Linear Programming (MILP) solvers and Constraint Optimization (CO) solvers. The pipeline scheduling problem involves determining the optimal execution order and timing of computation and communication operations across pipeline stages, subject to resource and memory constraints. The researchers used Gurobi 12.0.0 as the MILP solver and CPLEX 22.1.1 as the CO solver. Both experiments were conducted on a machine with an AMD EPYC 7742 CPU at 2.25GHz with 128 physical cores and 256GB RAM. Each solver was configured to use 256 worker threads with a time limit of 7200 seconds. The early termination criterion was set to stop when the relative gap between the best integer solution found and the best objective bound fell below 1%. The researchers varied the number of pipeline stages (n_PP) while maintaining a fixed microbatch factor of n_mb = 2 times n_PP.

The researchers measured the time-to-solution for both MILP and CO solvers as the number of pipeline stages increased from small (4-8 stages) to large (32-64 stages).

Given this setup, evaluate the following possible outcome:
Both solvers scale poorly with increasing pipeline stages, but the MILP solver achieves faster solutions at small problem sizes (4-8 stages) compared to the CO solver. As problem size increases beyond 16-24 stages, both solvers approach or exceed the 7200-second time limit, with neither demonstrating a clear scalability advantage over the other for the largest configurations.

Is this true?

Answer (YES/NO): NO